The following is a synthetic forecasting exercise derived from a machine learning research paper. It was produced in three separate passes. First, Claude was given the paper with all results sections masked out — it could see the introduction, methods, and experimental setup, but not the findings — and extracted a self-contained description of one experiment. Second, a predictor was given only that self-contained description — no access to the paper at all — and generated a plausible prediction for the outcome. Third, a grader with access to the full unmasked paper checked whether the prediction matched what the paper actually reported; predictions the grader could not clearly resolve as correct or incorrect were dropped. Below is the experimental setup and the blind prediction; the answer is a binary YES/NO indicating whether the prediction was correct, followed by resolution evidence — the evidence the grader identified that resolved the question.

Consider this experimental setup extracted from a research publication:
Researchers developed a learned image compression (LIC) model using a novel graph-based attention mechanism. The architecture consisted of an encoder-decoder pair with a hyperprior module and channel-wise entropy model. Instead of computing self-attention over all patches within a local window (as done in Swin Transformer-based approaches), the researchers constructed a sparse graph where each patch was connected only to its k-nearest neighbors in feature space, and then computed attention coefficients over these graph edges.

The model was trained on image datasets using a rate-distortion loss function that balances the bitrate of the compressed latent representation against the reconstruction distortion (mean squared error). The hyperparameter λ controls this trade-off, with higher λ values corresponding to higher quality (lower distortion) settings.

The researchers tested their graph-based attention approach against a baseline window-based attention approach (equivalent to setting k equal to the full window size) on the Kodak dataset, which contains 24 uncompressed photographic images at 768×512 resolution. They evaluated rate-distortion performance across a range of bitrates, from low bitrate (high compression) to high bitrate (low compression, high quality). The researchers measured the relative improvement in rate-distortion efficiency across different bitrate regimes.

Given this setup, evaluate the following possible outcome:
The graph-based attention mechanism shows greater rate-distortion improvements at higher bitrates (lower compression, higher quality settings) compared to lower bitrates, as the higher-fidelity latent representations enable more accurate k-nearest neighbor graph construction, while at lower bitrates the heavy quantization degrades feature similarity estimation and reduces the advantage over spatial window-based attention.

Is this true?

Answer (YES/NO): YES